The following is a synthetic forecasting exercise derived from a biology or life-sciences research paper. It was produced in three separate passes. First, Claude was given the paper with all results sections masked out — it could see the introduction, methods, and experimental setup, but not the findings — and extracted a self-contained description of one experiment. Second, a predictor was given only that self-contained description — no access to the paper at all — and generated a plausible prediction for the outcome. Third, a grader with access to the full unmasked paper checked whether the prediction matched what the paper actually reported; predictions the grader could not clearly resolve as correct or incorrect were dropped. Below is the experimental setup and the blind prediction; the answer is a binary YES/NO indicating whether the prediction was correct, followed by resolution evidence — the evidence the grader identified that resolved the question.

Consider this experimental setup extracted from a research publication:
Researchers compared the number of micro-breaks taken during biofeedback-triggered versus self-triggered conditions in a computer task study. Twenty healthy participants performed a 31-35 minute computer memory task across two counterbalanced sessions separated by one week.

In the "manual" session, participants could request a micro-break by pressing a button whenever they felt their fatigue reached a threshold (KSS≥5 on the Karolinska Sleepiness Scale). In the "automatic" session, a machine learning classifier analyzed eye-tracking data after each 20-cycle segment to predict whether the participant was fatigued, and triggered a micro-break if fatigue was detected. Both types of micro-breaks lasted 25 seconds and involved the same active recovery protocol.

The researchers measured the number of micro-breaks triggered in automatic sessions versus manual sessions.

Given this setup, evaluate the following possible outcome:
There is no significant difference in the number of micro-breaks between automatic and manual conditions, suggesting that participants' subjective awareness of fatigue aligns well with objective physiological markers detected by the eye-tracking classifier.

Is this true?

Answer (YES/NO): NO